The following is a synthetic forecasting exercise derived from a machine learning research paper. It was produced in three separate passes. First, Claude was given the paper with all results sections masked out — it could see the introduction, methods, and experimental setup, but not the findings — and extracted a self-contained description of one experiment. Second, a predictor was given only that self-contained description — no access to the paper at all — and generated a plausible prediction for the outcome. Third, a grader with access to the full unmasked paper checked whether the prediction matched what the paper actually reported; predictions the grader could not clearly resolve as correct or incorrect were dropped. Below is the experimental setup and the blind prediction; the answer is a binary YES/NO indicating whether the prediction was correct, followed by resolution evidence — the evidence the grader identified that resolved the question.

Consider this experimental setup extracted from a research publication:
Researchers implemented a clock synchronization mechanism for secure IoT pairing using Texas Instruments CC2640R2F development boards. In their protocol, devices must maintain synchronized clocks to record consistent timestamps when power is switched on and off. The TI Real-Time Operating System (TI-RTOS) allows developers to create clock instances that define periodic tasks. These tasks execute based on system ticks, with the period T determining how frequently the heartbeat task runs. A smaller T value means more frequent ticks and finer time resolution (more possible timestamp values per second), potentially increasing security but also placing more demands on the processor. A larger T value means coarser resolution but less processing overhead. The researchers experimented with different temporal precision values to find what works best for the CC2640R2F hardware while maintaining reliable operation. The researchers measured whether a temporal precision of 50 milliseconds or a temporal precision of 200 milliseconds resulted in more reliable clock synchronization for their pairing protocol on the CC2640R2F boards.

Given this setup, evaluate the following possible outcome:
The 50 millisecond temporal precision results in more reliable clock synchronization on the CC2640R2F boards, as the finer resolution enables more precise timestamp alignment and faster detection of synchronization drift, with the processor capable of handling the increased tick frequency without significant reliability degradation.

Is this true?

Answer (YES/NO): YES